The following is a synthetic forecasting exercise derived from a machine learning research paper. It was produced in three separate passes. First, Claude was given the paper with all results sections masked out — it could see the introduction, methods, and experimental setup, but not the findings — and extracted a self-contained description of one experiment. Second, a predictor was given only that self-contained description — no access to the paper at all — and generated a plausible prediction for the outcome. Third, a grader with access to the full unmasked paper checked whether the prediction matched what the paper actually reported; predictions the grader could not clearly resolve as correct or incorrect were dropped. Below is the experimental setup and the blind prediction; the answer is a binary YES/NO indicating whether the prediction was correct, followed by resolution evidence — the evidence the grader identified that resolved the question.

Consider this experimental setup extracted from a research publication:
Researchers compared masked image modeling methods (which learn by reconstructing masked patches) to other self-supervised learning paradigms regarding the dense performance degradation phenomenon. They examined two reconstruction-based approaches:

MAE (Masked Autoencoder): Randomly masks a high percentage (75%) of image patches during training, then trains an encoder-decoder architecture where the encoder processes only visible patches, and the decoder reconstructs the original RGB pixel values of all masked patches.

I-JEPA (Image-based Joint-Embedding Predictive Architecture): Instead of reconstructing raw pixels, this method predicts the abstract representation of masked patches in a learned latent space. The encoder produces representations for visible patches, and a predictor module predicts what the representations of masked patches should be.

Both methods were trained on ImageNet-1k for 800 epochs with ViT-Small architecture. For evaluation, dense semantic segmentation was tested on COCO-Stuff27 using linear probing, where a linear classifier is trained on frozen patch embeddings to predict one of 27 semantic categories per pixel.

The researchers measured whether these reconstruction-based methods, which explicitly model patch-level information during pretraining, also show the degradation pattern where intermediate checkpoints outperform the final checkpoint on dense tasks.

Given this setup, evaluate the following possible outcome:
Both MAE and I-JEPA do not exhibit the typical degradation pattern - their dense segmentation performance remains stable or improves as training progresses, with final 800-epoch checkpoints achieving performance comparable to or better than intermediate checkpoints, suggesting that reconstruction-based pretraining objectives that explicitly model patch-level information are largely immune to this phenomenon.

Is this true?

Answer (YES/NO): NO